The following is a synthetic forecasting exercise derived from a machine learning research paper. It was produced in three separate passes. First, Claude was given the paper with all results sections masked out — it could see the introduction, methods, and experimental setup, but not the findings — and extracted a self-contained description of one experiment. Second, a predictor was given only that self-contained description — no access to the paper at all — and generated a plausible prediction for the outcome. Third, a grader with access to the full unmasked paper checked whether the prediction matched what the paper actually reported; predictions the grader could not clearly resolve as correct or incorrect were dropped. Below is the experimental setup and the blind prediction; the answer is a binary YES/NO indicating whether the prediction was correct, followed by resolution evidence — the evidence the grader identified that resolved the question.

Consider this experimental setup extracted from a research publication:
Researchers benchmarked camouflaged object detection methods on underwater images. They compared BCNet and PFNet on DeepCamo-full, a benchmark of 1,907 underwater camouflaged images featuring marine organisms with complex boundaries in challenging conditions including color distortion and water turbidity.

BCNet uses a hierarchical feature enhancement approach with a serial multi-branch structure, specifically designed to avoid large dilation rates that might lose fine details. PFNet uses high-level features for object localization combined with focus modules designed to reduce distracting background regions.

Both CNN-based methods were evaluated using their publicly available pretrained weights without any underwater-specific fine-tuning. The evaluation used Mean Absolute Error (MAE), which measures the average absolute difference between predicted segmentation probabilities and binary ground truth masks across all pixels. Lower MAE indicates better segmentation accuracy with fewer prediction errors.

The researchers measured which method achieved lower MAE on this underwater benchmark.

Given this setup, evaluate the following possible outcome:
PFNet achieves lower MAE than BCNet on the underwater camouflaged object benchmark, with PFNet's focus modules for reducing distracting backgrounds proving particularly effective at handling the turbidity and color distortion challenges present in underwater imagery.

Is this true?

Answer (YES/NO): YES